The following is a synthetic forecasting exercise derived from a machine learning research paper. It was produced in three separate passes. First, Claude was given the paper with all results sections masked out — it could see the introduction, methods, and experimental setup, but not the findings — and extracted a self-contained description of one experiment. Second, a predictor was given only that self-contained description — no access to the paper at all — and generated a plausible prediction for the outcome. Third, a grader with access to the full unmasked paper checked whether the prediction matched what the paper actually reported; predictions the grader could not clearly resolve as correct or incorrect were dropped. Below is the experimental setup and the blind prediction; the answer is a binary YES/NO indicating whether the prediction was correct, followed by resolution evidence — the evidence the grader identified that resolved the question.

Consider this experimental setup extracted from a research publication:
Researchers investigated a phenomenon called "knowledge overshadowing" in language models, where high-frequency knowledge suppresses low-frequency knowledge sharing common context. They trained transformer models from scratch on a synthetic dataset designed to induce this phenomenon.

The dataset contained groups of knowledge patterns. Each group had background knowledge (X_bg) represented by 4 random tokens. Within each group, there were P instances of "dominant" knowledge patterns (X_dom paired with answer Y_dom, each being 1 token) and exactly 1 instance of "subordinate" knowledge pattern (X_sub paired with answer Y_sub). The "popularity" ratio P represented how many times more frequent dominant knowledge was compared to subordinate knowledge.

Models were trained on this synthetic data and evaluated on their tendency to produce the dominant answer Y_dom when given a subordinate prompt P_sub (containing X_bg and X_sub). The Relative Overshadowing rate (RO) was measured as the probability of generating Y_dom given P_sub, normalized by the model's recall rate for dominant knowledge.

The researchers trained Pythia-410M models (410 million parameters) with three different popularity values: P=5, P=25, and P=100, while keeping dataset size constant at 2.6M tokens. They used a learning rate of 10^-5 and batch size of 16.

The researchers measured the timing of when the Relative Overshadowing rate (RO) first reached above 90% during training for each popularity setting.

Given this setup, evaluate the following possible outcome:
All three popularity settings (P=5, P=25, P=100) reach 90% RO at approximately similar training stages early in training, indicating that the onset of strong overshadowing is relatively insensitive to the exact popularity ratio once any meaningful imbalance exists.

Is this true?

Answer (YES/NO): NO